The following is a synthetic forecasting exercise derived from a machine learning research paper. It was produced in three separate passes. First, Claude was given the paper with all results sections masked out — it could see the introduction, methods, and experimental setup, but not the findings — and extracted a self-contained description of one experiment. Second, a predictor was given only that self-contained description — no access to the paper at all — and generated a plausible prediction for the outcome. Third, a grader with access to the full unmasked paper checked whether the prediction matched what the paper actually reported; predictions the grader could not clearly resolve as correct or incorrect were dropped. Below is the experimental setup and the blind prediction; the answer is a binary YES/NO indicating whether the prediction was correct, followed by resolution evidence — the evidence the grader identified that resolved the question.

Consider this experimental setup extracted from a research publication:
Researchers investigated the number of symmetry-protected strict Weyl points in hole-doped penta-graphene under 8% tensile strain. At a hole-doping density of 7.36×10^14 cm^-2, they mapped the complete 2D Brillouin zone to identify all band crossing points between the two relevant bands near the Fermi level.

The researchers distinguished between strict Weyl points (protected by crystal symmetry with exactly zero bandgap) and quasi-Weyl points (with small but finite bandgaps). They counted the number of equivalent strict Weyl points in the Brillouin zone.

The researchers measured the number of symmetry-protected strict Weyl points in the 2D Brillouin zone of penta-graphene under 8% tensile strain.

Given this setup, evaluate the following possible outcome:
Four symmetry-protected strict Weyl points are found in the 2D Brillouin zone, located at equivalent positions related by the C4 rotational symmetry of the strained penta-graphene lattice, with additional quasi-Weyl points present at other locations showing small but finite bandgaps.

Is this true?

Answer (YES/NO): YES